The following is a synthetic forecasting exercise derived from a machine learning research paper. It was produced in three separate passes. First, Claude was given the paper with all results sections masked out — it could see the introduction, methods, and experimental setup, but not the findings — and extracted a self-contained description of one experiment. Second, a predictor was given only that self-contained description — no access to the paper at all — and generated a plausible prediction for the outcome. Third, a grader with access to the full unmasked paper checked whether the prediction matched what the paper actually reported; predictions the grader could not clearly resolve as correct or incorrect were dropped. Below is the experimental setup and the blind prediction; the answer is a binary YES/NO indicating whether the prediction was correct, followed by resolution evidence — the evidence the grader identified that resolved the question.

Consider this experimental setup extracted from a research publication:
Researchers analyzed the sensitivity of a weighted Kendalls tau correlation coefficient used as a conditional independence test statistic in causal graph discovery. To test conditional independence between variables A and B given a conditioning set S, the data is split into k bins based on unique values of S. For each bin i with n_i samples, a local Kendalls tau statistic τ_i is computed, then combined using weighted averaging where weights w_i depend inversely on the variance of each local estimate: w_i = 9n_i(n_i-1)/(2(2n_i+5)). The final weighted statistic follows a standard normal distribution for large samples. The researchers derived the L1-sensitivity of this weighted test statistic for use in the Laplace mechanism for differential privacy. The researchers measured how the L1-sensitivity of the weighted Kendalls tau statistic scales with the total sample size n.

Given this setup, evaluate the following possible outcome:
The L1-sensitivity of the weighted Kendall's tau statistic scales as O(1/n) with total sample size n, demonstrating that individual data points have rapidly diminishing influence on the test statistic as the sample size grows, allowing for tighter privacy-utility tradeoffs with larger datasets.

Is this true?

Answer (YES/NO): NO